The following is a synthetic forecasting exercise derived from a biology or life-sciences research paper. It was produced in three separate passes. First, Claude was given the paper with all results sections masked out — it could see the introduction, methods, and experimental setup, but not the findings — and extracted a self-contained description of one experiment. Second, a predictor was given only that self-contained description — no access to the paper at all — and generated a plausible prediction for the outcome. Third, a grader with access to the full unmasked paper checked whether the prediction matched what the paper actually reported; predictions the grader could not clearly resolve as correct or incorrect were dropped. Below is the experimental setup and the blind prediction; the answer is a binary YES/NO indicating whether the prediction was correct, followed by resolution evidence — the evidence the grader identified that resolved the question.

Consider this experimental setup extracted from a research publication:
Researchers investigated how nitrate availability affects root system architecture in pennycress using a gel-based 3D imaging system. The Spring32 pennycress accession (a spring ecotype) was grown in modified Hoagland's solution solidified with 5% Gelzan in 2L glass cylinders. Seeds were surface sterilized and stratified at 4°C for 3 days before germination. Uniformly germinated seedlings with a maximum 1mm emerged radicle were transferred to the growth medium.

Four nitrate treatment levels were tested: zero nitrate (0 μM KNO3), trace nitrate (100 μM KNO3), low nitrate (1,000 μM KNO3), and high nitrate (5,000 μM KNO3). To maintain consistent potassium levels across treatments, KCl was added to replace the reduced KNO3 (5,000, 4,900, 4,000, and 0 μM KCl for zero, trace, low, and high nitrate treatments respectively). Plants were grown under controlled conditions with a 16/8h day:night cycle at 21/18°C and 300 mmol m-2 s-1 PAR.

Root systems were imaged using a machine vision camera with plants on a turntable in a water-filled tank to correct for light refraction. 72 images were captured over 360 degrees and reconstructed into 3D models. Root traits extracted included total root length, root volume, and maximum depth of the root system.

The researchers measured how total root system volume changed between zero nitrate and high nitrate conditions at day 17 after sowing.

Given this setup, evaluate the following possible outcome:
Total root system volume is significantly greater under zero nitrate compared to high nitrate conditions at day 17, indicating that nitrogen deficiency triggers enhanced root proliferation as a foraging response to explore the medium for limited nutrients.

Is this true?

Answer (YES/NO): NO